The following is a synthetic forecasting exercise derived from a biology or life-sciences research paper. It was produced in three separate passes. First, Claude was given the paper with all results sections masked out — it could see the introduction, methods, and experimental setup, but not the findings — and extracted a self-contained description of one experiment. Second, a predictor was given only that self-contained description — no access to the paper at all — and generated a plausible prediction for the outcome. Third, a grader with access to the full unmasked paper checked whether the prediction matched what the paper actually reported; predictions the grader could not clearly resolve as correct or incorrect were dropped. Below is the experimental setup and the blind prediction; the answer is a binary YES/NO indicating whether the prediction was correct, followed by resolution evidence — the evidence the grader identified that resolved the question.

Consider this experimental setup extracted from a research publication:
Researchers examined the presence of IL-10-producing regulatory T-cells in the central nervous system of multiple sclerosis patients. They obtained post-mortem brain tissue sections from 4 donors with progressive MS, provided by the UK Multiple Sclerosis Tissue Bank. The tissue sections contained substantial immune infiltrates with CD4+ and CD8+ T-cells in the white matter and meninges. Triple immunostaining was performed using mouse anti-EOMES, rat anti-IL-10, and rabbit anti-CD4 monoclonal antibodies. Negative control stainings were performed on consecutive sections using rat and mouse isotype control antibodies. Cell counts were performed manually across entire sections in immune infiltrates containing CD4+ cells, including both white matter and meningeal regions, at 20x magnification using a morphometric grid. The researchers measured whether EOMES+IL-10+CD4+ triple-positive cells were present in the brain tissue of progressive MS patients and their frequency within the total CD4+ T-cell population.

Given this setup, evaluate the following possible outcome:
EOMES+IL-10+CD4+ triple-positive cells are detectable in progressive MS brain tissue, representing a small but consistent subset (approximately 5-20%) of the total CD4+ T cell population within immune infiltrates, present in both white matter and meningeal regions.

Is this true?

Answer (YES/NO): YES